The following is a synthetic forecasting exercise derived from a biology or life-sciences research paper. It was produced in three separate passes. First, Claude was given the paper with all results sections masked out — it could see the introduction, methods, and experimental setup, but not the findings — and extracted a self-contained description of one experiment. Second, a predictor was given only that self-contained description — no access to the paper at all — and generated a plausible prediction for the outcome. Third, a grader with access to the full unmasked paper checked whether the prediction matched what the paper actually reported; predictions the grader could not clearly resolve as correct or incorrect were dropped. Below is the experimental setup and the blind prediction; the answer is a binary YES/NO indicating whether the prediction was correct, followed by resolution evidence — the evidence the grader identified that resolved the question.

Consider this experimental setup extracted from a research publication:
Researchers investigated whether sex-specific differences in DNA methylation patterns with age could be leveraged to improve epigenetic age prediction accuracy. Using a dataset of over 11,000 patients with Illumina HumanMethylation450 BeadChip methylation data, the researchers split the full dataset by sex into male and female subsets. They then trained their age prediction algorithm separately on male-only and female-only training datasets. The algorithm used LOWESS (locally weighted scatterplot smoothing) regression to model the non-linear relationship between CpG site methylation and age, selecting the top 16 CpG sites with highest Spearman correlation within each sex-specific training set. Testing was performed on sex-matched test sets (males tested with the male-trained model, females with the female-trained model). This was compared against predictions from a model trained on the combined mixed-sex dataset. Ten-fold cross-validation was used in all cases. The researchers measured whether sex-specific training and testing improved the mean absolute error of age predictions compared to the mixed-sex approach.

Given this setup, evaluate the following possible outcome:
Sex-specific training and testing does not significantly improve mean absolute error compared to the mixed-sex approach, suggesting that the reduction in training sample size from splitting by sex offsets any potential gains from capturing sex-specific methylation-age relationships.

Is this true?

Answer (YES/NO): NO